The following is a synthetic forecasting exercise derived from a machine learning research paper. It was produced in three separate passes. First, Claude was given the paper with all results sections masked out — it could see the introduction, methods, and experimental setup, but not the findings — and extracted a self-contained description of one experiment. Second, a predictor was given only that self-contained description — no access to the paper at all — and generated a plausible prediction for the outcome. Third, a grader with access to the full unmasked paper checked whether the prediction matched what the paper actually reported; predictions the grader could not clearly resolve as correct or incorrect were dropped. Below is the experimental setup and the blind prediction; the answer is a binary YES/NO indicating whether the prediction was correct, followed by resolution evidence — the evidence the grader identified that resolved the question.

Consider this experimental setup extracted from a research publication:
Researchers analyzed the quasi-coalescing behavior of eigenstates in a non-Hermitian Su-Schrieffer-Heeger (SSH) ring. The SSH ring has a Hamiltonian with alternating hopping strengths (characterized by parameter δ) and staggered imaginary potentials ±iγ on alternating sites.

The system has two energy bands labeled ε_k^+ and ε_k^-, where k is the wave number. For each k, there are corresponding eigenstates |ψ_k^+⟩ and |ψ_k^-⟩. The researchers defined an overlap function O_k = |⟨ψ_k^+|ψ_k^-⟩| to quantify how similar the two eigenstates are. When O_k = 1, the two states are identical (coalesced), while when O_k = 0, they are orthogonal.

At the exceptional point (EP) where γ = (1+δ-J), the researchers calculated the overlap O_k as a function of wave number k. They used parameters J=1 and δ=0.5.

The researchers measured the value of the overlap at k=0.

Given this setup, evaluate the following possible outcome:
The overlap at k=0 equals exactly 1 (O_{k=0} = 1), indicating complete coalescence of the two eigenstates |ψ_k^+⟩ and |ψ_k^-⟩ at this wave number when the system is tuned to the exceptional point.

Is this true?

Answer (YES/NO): YES